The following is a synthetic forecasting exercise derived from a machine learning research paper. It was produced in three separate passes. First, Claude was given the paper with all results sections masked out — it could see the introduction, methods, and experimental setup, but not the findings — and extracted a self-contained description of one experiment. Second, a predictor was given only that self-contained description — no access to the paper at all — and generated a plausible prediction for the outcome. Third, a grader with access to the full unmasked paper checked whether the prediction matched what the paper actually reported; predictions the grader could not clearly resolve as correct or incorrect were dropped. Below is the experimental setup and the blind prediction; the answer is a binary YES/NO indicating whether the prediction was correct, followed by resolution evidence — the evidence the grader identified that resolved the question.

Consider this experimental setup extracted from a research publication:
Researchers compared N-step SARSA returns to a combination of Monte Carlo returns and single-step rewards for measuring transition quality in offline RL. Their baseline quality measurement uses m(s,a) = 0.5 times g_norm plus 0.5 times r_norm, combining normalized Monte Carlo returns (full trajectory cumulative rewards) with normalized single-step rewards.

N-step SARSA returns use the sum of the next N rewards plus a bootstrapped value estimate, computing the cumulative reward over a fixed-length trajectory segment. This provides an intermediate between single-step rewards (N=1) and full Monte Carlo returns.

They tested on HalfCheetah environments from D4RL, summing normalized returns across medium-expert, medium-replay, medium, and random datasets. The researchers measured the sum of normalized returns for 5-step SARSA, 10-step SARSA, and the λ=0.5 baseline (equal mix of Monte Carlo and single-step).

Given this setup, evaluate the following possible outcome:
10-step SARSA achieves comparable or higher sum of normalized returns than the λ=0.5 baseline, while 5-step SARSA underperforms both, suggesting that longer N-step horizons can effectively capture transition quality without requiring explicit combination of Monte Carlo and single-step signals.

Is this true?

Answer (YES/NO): NO